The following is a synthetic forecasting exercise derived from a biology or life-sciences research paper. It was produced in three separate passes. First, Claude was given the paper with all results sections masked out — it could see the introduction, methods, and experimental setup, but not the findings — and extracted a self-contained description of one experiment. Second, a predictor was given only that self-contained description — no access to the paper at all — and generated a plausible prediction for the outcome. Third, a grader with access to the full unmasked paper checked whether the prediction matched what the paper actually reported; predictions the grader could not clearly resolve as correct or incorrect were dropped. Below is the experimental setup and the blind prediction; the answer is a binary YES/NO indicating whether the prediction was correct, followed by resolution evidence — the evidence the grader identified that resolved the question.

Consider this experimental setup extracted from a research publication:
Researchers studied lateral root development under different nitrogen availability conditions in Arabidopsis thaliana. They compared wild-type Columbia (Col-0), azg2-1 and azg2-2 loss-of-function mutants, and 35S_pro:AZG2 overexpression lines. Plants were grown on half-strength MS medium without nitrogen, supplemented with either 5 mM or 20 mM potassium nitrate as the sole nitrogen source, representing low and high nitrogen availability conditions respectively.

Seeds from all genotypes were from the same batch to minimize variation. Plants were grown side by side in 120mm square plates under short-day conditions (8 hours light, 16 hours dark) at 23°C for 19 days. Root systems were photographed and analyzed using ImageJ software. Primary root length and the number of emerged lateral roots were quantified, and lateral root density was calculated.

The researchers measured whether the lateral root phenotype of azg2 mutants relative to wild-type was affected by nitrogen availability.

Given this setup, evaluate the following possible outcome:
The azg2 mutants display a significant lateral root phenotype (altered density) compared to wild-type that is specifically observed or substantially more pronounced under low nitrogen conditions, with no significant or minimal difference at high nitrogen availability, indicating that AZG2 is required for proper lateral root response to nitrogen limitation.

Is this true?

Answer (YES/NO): NO